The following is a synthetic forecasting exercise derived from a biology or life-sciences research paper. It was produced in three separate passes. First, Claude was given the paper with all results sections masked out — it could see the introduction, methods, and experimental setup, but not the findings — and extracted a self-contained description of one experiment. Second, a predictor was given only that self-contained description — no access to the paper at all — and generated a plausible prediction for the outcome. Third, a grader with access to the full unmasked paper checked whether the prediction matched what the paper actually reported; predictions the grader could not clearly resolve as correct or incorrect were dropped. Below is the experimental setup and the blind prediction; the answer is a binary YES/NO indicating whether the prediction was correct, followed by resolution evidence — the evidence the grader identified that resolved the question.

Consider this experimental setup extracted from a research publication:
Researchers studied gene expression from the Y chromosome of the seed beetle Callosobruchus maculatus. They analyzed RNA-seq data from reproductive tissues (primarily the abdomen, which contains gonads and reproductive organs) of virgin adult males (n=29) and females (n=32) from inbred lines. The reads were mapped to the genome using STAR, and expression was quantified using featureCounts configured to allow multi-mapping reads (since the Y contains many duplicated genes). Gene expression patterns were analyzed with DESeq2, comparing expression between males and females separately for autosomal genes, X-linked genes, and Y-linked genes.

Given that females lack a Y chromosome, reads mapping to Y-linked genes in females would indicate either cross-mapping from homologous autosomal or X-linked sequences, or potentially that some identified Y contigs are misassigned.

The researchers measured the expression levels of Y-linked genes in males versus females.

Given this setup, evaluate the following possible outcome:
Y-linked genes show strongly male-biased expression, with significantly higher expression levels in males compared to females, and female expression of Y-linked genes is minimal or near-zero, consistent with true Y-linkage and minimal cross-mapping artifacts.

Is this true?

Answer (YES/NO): YES